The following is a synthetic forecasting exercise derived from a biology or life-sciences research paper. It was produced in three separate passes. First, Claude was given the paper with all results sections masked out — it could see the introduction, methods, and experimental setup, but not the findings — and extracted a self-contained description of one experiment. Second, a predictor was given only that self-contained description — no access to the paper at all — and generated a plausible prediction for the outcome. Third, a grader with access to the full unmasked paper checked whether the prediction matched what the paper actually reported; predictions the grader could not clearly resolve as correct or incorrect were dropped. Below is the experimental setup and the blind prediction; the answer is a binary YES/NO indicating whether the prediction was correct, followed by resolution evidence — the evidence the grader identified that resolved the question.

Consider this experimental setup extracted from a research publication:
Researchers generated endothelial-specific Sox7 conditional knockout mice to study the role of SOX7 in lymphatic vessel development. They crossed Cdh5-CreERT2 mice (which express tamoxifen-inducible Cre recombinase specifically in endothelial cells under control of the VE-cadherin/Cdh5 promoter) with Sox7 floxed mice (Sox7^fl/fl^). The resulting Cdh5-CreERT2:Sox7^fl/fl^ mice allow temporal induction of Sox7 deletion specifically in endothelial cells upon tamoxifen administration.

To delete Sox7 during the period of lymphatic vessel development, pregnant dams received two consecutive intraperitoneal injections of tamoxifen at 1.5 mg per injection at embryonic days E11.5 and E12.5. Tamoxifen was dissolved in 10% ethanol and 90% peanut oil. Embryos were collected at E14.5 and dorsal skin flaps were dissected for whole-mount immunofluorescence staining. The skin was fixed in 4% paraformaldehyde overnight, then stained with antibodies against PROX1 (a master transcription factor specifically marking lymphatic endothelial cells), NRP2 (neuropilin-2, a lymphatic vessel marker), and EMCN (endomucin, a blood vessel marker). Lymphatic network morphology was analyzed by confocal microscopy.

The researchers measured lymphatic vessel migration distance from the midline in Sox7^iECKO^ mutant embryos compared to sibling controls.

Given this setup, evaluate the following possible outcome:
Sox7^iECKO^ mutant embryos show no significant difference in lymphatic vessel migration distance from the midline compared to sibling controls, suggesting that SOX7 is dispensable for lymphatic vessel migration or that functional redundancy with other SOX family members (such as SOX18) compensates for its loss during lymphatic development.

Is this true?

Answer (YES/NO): NO